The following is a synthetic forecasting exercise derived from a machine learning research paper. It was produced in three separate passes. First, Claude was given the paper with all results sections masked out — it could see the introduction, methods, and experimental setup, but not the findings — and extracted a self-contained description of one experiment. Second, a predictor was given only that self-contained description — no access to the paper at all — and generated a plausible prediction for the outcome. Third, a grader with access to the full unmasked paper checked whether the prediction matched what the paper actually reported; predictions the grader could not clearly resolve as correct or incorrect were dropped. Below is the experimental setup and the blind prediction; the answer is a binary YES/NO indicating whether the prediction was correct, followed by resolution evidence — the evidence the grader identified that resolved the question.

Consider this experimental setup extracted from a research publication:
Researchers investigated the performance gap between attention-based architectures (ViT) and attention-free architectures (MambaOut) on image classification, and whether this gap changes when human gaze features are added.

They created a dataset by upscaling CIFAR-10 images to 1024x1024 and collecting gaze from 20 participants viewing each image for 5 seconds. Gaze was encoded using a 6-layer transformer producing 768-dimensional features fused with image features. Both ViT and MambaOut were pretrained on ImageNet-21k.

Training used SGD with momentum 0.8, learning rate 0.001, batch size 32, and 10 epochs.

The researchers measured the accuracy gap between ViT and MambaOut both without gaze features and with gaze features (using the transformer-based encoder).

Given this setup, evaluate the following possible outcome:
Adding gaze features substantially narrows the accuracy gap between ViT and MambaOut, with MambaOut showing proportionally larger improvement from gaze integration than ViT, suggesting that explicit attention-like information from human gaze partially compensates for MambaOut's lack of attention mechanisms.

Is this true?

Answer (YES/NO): NO